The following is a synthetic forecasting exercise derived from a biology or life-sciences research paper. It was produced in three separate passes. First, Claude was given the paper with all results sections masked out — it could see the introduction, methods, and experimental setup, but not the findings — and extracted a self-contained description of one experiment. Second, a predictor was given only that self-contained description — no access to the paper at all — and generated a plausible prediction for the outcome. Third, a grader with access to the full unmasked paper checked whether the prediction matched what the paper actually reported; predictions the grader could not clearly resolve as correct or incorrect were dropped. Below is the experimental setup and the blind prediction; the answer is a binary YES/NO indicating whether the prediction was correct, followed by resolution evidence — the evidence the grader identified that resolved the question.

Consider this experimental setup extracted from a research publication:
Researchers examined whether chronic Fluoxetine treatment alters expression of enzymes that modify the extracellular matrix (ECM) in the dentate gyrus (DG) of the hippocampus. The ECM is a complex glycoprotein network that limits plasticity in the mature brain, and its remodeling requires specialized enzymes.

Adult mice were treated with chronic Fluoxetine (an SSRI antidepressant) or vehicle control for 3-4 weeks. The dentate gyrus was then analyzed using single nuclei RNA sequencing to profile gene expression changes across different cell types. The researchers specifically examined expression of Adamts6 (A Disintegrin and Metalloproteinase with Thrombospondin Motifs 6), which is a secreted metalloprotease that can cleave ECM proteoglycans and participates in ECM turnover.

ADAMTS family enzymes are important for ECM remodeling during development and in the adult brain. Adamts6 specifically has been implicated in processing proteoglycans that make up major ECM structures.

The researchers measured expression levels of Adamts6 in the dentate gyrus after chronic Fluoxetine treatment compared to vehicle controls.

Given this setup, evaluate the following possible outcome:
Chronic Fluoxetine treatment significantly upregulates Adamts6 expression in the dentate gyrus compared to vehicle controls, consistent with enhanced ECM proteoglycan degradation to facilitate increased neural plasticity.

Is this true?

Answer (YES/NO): YES